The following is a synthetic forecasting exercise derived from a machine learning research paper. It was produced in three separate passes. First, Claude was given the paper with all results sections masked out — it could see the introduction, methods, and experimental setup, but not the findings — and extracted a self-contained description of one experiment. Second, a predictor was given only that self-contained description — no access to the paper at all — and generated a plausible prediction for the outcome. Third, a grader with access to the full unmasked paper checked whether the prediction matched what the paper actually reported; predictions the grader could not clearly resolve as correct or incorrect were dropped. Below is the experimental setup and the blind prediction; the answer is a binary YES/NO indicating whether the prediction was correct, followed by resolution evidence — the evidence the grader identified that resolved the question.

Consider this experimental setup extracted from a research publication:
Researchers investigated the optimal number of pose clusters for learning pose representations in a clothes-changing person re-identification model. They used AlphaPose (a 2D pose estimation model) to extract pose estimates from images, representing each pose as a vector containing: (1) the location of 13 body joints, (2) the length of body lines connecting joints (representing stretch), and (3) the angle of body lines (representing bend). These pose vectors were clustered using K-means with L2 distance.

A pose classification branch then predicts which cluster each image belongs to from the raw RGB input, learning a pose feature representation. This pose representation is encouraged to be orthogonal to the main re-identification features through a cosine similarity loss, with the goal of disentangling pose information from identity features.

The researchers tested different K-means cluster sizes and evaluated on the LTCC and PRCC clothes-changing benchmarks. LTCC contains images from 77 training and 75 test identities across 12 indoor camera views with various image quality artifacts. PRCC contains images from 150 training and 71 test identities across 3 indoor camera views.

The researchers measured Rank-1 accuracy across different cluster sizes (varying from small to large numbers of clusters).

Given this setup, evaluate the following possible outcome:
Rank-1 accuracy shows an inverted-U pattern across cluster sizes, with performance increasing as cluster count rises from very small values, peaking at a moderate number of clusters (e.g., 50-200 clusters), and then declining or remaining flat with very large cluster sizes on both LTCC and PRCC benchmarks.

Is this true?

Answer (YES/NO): NO